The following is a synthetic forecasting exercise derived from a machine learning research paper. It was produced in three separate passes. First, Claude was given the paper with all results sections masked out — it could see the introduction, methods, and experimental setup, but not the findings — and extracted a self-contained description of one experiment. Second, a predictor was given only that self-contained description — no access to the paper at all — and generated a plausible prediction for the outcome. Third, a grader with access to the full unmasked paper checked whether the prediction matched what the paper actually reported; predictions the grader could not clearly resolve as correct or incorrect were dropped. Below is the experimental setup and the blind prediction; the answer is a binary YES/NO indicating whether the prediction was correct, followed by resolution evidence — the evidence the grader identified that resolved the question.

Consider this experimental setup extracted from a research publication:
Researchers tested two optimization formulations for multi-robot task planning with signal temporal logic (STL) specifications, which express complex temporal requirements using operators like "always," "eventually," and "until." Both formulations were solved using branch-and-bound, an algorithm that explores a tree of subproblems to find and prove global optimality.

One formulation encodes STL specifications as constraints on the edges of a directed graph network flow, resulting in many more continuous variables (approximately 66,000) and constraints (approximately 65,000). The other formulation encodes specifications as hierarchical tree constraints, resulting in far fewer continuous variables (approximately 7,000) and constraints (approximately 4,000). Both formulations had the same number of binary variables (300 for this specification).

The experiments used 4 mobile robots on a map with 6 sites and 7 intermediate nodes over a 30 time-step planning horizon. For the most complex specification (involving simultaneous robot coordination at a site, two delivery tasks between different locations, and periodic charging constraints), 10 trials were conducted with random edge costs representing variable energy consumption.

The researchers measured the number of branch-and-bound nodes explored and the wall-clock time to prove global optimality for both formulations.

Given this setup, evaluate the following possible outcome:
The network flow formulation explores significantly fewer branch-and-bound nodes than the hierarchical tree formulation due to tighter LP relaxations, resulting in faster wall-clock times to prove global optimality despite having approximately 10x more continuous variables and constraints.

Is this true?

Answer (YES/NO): NO